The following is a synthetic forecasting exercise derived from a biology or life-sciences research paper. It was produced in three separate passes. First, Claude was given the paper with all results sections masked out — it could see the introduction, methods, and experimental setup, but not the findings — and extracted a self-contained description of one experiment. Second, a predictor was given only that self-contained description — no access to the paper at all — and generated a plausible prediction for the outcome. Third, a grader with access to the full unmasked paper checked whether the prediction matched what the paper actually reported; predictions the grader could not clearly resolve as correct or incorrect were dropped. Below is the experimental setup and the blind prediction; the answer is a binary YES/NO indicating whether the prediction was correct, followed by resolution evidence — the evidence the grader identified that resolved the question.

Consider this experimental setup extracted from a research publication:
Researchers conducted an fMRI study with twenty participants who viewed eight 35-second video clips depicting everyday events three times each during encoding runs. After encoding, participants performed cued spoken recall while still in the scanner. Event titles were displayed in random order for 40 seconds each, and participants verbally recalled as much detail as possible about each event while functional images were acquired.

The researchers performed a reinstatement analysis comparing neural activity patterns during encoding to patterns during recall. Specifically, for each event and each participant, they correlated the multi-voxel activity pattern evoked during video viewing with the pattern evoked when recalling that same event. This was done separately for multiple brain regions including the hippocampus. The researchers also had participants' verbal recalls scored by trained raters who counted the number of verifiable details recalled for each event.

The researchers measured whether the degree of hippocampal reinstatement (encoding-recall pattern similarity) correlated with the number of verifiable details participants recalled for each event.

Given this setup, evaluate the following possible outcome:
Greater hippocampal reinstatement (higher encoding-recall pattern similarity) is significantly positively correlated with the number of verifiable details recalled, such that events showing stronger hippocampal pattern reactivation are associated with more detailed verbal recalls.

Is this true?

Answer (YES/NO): YES